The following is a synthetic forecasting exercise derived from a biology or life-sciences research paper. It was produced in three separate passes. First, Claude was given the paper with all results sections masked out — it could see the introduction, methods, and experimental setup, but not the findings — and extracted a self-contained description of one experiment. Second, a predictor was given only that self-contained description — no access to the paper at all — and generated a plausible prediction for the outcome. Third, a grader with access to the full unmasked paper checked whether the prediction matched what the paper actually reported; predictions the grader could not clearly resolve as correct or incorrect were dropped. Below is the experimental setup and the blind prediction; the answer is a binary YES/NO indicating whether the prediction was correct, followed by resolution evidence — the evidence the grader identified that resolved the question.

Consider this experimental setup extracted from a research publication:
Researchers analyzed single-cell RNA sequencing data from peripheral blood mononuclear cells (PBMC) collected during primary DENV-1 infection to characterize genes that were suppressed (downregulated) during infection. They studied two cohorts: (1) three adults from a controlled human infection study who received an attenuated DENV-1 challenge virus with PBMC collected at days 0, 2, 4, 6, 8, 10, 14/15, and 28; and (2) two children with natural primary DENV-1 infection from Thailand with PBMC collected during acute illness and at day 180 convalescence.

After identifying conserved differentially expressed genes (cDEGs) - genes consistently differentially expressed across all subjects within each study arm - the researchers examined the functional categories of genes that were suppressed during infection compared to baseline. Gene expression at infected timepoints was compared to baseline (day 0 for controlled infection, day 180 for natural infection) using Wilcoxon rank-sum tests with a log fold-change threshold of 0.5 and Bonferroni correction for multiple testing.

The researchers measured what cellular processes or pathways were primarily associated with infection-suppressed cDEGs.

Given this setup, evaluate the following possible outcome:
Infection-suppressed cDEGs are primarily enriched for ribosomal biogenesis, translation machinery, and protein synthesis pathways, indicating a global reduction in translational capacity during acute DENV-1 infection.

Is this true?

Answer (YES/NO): YES